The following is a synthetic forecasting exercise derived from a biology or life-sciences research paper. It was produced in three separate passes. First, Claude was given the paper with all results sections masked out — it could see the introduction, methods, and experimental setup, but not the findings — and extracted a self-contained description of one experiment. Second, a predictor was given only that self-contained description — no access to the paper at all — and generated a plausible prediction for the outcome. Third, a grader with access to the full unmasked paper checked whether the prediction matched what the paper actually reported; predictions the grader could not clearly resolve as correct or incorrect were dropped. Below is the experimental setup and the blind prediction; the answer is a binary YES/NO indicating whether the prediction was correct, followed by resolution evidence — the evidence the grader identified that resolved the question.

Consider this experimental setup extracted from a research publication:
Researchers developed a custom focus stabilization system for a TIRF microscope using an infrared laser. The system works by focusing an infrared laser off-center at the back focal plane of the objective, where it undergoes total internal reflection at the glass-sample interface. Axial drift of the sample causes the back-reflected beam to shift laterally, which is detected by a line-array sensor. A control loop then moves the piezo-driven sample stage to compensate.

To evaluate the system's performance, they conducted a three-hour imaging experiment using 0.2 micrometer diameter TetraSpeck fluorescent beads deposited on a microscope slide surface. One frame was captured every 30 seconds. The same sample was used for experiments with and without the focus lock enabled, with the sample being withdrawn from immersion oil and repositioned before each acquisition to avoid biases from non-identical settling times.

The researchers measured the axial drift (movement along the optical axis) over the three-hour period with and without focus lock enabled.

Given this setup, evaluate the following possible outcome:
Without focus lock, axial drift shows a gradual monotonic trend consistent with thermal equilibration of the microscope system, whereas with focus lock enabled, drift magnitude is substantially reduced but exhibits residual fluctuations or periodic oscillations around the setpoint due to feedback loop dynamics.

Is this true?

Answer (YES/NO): NO